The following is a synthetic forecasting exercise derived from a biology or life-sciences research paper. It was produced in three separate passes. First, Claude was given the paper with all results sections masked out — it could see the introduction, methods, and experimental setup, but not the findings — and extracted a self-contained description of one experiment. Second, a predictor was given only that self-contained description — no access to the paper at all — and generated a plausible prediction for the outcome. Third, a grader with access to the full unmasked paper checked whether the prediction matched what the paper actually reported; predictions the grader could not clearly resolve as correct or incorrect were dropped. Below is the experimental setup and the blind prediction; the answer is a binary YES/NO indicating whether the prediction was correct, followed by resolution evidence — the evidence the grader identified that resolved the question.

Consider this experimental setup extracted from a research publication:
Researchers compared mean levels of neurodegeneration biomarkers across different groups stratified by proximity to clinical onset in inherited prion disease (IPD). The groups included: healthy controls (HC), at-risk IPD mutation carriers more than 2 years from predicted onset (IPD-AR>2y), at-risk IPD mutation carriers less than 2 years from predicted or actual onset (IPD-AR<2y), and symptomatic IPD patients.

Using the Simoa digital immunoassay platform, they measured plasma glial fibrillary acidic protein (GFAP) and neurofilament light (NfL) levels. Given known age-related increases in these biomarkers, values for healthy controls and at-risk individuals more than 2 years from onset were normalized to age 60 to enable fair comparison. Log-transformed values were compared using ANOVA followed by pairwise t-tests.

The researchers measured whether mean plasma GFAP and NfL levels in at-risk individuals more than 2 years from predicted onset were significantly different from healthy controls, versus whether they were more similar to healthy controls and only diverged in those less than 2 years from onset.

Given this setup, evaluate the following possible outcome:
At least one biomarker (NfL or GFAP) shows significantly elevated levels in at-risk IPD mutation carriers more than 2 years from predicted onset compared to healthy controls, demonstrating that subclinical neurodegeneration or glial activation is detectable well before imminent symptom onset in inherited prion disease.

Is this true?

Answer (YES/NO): NO